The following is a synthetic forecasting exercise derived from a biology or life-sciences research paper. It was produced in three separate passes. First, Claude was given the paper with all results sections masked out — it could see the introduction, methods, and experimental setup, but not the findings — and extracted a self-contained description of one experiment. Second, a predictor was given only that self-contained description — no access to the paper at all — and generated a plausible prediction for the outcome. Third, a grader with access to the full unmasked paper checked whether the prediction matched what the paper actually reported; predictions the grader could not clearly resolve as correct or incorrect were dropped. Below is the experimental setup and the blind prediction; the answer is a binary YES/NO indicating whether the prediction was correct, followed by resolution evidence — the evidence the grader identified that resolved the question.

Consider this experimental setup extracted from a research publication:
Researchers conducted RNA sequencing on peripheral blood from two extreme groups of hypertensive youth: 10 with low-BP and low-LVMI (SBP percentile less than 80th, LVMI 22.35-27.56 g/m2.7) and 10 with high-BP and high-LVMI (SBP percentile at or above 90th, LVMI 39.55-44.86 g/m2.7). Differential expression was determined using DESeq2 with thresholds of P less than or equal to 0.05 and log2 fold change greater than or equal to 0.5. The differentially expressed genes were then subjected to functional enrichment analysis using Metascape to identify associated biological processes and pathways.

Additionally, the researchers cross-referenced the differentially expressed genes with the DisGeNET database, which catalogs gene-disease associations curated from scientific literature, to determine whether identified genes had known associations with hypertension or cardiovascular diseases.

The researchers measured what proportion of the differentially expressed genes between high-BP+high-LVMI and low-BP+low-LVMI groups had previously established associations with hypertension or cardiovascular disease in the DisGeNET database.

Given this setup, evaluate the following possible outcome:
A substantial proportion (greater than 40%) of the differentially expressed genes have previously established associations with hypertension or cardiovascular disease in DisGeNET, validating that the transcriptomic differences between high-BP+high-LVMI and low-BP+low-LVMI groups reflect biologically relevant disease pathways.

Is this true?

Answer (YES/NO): YES